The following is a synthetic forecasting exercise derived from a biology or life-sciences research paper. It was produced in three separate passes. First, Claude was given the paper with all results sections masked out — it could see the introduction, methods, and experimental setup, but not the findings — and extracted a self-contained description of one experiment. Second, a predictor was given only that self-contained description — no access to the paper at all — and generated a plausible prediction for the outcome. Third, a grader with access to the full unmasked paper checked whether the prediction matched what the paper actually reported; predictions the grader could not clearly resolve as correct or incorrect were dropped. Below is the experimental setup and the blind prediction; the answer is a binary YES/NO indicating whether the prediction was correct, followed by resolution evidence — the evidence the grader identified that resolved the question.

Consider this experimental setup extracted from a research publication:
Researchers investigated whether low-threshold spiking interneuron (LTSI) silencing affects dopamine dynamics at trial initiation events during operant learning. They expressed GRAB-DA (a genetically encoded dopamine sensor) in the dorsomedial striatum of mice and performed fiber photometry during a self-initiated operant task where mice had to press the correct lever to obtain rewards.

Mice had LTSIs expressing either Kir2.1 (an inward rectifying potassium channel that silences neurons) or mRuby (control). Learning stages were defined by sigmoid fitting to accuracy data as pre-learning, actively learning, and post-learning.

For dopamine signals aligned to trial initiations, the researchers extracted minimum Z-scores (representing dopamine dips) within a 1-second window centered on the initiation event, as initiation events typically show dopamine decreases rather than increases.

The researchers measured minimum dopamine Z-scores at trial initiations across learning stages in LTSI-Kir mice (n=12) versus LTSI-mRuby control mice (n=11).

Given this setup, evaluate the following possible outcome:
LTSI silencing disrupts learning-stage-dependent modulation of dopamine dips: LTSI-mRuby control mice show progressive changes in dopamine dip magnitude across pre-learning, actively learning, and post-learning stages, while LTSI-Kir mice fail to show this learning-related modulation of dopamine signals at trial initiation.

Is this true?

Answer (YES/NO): NO